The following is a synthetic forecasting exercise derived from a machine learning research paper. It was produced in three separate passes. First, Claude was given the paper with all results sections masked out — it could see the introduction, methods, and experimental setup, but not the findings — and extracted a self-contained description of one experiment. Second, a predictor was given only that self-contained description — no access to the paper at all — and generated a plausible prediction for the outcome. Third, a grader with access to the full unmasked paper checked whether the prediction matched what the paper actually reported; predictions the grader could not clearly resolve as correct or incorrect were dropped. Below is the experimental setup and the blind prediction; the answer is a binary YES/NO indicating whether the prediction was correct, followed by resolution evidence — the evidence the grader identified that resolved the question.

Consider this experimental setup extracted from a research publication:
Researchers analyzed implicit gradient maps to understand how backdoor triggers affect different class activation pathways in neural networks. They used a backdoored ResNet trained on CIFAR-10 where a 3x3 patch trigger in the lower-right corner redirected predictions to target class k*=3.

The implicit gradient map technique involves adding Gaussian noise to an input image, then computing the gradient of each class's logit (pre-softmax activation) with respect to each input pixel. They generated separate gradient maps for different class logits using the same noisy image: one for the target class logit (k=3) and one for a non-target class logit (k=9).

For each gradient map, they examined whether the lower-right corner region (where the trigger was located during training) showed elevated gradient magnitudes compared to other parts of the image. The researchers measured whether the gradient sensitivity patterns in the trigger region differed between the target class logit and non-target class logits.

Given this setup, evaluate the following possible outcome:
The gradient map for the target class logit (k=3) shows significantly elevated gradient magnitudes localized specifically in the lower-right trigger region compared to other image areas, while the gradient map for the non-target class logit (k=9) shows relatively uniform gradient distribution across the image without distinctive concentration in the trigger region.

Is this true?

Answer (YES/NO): NO